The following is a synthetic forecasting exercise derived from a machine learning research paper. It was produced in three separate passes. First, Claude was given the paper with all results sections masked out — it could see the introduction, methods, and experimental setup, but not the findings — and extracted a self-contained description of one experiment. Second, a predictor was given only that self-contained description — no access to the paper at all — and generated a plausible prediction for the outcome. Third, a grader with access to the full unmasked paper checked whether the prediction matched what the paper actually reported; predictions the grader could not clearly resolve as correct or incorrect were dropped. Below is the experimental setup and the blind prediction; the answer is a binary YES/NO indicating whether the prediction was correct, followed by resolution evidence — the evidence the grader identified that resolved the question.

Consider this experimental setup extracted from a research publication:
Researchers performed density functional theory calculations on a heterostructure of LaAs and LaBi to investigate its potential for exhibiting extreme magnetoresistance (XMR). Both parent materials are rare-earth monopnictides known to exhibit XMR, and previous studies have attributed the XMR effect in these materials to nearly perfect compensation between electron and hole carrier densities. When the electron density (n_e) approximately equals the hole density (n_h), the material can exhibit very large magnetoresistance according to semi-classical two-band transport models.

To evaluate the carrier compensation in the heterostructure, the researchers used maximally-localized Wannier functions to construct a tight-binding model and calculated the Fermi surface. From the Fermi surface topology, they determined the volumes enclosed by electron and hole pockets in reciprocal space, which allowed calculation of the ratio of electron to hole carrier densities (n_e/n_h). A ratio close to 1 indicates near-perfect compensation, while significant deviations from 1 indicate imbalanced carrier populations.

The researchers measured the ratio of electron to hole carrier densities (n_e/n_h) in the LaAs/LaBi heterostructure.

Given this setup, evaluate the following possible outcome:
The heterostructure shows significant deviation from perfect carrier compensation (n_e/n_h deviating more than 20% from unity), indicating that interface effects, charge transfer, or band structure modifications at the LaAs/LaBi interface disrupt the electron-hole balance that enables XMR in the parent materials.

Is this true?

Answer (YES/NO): NO